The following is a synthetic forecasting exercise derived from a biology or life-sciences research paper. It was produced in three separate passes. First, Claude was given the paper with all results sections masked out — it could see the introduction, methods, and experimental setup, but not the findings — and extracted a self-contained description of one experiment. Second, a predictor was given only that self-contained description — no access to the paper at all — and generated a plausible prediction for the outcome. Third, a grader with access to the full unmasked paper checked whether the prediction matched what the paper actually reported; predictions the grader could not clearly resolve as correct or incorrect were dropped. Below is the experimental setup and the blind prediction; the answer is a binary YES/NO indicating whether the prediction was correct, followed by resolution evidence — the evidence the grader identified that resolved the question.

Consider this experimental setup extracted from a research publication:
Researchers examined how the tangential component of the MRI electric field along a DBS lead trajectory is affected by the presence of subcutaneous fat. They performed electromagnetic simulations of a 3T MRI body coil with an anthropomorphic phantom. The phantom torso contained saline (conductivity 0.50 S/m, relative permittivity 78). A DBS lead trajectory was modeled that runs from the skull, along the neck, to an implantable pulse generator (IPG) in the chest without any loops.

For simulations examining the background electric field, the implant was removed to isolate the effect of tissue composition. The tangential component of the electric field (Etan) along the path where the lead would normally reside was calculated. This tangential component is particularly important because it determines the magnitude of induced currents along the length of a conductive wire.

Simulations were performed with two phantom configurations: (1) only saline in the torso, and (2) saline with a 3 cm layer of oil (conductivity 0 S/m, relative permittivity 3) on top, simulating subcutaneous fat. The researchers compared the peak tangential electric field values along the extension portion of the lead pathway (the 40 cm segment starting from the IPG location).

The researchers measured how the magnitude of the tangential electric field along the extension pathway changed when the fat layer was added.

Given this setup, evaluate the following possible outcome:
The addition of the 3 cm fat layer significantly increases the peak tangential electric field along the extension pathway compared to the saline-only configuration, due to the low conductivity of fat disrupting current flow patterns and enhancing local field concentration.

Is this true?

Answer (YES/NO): YES